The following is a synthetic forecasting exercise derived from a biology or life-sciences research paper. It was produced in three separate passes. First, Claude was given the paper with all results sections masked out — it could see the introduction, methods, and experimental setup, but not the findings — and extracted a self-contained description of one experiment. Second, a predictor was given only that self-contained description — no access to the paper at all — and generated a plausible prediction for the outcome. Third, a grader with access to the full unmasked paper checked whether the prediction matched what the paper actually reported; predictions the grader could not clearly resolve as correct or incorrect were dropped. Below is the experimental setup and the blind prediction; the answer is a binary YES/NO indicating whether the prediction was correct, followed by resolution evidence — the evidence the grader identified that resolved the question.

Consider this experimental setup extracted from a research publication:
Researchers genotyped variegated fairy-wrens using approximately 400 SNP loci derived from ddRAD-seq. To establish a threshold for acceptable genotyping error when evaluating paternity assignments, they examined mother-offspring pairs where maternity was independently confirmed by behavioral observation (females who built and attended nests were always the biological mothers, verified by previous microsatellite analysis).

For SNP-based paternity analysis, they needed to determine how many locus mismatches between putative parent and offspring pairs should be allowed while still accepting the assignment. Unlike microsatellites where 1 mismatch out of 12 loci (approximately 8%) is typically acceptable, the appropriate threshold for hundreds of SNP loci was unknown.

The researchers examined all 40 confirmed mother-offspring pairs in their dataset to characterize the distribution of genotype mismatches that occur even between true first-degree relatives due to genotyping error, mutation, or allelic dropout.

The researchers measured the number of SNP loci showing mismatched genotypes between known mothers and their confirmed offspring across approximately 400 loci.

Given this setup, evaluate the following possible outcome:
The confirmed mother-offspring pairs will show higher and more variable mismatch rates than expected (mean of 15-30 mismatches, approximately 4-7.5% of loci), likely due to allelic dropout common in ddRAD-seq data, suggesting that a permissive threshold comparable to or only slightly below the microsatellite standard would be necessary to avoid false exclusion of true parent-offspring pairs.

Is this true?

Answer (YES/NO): NO